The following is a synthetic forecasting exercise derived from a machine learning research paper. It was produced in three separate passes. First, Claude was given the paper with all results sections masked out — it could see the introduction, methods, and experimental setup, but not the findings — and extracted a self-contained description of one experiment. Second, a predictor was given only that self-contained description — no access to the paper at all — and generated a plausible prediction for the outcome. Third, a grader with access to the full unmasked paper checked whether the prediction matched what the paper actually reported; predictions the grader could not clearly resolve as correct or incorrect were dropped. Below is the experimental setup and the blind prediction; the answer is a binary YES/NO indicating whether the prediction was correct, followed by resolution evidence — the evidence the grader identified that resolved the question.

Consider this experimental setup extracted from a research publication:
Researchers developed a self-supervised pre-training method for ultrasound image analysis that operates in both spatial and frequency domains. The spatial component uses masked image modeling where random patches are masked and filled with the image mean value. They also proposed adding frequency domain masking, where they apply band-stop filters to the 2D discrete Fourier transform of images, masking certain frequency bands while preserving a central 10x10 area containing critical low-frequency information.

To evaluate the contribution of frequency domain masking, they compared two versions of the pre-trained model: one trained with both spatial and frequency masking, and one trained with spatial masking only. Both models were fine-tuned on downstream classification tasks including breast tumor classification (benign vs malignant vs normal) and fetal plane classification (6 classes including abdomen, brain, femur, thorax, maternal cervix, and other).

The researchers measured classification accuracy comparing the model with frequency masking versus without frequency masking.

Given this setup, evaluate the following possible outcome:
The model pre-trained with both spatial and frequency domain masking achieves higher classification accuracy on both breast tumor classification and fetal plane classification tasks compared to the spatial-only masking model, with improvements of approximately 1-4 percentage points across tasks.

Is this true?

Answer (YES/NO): YES